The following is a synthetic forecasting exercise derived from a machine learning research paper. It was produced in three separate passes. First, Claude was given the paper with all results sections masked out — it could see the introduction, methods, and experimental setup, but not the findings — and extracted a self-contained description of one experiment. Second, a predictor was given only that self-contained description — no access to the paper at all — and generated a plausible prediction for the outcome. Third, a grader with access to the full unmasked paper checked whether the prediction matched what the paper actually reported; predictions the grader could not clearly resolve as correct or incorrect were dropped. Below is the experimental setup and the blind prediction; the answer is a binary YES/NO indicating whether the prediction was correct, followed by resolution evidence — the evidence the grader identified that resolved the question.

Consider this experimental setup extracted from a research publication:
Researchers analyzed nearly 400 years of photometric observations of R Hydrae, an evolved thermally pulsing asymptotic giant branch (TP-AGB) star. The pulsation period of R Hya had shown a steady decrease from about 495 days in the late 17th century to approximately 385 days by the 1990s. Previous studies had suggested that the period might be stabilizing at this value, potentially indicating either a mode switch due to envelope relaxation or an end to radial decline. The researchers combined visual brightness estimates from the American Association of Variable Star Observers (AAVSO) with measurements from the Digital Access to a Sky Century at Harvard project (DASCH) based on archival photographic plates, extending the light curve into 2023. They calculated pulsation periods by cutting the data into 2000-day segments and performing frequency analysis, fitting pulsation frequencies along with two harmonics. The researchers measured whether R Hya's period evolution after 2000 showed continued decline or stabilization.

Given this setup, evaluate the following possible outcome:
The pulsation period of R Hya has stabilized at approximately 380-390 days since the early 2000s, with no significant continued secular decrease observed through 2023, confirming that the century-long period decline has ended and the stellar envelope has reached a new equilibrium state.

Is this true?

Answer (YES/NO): NO